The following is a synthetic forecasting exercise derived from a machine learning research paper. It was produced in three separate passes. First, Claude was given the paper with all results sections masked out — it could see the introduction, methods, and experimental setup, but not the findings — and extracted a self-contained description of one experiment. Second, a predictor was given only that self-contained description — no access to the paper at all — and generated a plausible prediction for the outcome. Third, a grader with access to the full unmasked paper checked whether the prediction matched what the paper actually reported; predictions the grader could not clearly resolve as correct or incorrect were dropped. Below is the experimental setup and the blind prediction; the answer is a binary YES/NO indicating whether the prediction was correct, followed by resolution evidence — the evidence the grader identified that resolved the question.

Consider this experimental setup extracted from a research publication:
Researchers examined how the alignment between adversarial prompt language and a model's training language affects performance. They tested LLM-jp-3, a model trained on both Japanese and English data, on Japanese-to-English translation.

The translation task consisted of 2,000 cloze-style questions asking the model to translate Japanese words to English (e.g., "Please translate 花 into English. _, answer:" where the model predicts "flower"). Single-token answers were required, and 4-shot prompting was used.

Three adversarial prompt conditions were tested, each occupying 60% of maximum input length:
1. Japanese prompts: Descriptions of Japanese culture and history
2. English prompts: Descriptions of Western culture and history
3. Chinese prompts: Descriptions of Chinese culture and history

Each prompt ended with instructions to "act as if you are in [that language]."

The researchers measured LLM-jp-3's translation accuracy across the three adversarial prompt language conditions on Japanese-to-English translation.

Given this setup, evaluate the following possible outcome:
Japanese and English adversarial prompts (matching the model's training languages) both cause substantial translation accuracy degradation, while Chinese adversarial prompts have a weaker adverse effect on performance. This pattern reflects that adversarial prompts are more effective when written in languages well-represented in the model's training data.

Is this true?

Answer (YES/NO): NO